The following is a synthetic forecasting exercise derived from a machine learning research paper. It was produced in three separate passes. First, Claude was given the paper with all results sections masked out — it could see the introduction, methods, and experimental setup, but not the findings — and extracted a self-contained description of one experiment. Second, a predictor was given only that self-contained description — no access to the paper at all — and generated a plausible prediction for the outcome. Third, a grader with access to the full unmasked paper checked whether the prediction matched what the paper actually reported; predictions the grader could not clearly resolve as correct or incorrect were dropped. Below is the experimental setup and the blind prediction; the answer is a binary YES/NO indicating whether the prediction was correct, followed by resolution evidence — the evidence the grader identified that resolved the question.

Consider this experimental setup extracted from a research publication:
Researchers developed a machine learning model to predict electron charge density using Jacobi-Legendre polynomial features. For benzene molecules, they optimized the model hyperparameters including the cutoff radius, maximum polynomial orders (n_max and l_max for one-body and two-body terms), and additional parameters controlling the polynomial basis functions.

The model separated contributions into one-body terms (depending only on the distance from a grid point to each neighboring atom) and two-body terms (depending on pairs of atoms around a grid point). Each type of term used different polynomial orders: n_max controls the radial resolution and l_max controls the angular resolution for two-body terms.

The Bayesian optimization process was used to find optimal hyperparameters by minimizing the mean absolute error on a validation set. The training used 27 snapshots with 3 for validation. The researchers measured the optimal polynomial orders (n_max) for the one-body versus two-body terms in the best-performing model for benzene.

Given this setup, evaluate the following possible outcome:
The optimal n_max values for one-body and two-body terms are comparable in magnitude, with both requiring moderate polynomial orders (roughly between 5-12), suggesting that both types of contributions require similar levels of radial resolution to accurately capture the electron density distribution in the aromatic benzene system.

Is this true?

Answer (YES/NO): NO